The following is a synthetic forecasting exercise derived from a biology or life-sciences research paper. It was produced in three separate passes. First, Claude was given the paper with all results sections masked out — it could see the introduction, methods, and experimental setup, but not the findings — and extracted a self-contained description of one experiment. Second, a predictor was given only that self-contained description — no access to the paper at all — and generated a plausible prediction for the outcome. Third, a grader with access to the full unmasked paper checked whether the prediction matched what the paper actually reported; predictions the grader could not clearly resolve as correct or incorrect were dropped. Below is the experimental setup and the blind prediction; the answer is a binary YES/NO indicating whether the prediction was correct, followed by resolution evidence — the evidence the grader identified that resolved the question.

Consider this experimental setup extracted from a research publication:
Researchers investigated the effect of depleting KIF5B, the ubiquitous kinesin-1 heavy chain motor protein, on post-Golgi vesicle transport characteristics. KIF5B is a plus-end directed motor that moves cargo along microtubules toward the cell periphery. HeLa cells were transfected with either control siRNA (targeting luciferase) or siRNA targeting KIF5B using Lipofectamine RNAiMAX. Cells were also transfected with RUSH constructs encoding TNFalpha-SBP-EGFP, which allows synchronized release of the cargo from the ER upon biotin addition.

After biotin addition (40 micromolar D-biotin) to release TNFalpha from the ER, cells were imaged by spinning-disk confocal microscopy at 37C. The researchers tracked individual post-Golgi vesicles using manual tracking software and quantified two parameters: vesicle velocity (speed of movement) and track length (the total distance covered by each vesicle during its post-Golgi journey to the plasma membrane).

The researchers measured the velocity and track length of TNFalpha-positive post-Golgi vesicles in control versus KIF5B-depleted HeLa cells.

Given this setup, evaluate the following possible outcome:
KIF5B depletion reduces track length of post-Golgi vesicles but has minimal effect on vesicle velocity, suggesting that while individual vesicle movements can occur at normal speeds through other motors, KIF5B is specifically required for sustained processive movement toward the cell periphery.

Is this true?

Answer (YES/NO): NO